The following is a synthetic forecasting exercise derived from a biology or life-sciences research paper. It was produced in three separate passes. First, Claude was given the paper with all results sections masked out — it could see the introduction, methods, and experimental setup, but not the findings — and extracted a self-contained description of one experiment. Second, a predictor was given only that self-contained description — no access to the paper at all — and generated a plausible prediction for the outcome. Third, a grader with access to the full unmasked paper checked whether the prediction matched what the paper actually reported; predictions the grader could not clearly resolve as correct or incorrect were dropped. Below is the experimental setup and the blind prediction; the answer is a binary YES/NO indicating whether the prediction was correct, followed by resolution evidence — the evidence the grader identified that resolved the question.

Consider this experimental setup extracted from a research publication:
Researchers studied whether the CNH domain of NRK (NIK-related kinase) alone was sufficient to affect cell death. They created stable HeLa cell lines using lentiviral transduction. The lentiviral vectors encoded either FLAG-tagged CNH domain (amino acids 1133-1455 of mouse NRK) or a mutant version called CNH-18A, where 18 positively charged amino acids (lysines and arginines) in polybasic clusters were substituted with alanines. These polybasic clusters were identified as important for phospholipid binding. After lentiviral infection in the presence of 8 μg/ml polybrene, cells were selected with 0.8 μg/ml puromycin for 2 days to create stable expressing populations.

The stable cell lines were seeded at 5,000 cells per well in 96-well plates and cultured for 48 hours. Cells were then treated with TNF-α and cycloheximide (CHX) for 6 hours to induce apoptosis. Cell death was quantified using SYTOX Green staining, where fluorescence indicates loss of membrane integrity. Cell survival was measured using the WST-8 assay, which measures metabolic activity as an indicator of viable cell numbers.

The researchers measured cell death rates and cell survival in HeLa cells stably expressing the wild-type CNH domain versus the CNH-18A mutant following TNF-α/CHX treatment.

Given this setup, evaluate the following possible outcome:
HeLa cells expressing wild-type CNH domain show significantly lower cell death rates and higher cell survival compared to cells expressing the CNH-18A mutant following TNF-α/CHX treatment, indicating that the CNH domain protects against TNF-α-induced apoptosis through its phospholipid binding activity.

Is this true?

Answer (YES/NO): NO